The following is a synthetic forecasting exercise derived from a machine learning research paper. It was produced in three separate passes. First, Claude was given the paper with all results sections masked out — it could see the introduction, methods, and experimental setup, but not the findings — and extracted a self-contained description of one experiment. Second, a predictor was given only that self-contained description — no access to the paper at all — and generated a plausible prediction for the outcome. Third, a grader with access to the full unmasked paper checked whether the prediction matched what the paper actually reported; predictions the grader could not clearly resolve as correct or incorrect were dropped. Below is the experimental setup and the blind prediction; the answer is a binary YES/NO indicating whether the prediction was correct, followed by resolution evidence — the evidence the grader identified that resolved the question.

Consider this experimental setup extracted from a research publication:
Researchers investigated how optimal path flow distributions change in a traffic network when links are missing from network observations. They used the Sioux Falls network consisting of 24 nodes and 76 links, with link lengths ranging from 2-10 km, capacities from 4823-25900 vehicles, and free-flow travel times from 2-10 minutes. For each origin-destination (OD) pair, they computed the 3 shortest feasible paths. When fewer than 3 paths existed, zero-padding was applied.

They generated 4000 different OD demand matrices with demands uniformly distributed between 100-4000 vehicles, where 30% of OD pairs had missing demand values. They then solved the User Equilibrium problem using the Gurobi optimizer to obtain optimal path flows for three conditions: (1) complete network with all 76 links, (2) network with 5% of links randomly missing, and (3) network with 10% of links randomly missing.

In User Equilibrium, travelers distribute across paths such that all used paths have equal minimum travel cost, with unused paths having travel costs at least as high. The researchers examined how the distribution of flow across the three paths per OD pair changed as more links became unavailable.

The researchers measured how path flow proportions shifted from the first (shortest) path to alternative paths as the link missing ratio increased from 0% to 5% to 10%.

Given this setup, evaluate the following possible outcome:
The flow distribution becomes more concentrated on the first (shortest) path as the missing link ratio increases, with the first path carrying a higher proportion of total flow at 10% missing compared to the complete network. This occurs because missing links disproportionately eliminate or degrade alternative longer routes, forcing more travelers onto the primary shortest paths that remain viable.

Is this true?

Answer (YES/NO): NO